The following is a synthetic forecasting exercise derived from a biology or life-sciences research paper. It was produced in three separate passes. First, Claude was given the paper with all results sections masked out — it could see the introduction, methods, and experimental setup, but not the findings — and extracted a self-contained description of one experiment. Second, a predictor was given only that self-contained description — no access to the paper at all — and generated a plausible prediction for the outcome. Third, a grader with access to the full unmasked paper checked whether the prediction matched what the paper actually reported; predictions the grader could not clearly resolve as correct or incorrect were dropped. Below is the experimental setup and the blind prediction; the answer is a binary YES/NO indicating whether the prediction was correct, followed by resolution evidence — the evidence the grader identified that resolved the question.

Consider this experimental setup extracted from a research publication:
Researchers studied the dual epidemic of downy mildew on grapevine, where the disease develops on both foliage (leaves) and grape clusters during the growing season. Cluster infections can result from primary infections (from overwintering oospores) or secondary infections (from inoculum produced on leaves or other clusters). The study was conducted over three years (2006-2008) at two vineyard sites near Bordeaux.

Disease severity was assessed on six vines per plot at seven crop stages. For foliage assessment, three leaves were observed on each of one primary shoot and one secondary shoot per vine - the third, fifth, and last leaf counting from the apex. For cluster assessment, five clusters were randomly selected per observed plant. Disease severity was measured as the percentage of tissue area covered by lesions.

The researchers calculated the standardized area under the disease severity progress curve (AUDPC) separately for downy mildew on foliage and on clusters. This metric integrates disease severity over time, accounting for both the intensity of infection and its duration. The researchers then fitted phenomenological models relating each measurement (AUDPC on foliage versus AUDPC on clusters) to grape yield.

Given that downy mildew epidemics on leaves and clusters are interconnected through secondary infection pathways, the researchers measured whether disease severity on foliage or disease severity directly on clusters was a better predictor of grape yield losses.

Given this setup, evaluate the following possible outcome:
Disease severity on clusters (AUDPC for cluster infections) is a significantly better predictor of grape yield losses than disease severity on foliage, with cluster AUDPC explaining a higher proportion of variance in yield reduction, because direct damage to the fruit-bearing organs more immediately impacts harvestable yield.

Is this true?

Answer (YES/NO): NO